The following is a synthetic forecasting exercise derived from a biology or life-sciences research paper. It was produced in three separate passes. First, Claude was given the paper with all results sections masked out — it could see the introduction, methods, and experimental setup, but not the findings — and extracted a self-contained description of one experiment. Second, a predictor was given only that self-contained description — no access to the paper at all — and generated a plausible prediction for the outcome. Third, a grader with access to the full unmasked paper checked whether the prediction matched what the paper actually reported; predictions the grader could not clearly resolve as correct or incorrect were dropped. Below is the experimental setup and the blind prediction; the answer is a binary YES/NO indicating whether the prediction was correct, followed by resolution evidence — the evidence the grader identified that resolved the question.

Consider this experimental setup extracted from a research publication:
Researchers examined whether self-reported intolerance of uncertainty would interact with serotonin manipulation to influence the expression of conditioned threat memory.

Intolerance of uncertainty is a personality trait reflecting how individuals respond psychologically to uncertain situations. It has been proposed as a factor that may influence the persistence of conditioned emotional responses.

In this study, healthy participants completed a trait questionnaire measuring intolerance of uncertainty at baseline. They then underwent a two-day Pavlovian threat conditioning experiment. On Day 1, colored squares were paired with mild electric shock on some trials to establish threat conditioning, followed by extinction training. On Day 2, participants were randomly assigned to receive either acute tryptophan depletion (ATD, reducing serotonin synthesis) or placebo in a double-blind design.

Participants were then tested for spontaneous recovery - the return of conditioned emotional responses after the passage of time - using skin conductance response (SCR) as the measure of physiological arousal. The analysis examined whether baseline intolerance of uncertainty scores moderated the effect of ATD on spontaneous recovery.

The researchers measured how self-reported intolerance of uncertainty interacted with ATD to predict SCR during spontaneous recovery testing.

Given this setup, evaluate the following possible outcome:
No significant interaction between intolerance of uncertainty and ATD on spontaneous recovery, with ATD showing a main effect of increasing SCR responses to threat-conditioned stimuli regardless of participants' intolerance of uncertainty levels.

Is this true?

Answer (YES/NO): NO